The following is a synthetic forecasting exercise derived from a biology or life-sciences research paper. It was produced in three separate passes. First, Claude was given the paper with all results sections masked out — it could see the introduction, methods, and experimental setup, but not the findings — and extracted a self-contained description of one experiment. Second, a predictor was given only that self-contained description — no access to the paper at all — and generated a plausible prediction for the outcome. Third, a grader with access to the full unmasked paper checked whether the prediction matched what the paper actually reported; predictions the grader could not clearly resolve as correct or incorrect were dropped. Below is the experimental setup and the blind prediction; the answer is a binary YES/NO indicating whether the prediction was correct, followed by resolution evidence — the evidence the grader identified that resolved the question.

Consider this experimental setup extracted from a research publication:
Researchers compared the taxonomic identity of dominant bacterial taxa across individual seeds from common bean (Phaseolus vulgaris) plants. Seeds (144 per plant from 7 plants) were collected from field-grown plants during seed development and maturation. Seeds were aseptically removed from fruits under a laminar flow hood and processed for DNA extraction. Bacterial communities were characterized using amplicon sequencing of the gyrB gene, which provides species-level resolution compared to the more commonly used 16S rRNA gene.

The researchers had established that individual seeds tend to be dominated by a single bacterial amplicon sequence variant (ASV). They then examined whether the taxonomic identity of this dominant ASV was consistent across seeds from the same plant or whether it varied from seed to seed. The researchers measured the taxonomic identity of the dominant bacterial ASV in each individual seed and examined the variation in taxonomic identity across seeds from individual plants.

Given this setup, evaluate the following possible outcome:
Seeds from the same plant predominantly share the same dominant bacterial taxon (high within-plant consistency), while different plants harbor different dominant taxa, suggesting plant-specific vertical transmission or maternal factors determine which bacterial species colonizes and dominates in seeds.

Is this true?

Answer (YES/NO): NO